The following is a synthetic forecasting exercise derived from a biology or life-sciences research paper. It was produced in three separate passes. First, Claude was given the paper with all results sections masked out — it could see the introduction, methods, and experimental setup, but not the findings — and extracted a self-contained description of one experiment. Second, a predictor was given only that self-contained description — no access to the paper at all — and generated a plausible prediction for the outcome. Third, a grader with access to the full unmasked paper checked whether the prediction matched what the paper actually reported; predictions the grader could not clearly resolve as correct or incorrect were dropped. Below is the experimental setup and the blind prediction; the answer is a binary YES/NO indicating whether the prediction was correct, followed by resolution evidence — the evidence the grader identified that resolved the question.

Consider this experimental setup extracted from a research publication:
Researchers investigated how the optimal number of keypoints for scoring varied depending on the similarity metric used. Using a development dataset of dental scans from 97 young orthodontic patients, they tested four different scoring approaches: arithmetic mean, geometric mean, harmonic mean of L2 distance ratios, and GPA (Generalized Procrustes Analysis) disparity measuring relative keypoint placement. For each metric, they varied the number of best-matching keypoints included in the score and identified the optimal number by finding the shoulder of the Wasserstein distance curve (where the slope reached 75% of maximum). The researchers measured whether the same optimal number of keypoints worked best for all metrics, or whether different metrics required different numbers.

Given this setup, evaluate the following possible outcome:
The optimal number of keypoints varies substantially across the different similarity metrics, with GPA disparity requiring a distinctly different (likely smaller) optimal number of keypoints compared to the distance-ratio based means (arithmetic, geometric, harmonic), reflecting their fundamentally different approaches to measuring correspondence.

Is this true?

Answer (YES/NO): YES